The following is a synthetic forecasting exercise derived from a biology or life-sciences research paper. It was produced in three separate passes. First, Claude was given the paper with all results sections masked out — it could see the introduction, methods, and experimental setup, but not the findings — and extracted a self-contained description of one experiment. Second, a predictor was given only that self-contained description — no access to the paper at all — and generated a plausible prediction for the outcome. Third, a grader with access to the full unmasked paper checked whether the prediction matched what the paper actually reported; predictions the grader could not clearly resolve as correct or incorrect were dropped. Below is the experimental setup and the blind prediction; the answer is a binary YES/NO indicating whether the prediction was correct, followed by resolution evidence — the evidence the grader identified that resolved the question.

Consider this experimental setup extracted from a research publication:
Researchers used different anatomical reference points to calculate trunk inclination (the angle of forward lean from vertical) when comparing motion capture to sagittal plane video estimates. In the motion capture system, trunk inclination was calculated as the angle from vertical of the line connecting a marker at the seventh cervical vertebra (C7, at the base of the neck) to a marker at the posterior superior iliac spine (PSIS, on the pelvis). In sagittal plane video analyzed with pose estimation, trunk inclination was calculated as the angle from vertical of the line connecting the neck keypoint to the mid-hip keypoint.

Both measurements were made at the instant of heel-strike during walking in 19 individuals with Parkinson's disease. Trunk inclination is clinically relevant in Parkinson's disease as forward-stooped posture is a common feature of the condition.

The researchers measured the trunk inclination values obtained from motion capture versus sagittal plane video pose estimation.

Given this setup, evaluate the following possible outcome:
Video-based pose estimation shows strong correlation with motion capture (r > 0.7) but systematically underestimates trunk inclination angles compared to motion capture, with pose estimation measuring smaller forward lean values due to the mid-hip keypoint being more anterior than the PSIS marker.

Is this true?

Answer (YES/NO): NO